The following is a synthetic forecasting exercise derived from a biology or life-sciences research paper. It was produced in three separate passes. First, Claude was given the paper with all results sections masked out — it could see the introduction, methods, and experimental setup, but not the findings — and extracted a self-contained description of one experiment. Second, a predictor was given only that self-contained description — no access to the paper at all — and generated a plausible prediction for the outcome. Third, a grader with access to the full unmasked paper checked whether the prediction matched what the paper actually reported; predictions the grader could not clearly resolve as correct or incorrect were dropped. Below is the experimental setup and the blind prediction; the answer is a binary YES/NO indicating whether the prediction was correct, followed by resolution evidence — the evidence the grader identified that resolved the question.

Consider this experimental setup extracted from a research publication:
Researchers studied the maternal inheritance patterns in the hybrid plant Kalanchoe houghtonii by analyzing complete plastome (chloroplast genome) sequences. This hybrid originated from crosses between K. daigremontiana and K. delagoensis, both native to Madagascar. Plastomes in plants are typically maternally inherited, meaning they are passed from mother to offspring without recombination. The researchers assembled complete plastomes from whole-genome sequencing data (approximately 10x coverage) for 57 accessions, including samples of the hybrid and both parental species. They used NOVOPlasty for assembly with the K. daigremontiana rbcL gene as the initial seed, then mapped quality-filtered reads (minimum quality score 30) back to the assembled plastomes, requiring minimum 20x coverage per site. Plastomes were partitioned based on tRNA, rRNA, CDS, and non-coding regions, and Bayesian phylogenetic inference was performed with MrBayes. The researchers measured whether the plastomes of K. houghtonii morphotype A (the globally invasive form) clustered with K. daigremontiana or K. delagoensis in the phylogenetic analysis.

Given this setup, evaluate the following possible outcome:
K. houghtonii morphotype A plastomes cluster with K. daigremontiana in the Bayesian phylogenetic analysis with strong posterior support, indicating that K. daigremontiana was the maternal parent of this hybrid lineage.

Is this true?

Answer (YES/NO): YES